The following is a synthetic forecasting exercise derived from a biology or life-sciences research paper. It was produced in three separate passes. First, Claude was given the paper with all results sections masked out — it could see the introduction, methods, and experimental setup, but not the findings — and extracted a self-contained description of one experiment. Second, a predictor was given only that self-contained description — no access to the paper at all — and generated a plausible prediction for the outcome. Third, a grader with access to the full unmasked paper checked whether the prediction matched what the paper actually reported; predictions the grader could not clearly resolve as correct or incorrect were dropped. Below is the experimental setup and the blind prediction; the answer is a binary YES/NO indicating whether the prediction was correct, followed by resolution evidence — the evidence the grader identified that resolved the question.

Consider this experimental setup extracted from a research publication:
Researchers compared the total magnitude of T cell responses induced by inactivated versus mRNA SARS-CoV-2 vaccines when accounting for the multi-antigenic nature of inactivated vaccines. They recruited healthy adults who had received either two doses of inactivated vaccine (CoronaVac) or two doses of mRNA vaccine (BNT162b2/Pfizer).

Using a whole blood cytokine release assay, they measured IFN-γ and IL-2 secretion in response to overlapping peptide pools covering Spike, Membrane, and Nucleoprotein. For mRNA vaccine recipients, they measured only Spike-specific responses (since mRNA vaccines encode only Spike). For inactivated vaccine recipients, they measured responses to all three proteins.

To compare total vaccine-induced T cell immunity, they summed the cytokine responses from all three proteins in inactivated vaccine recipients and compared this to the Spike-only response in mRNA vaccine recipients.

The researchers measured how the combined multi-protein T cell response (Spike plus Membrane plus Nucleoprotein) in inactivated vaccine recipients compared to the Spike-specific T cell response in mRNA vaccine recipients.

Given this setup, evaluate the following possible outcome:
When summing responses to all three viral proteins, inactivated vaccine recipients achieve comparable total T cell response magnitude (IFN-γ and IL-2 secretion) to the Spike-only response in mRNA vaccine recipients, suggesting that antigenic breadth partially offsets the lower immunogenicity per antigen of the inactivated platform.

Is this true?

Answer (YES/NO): YES